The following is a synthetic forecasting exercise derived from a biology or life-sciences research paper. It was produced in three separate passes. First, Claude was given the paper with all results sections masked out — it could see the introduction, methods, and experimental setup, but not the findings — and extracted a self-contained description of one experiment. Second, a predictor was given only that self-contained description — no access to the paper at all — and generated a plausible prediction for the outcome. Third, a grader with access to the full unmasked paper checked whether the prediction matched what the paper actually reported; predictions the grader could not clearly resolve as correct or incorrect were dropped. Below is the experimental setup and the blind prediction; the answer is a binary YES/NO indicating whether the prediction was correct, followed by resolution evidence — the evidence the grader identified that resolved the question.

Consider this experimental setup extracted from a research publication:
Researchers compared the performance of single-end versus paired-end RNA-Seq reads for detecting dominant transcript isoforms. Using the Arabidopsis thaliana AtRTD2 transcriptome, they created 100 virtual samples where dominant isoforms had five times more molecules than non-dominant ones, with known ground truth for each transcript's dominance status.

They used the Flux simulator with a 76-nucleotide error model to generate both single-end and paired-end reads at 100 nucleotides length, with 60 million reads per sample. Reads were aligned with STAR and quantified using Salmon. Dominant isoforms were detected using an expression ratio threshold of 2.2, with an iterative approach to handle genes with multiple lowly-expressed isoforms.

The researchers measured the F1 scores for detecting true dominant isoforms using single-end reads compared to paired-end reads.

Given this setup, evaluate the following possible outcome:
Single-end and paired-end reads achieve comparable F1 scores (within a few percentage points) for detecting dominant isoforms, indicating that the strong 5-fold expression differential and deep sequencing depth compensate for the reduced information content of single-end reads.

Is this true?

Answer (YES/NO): YES